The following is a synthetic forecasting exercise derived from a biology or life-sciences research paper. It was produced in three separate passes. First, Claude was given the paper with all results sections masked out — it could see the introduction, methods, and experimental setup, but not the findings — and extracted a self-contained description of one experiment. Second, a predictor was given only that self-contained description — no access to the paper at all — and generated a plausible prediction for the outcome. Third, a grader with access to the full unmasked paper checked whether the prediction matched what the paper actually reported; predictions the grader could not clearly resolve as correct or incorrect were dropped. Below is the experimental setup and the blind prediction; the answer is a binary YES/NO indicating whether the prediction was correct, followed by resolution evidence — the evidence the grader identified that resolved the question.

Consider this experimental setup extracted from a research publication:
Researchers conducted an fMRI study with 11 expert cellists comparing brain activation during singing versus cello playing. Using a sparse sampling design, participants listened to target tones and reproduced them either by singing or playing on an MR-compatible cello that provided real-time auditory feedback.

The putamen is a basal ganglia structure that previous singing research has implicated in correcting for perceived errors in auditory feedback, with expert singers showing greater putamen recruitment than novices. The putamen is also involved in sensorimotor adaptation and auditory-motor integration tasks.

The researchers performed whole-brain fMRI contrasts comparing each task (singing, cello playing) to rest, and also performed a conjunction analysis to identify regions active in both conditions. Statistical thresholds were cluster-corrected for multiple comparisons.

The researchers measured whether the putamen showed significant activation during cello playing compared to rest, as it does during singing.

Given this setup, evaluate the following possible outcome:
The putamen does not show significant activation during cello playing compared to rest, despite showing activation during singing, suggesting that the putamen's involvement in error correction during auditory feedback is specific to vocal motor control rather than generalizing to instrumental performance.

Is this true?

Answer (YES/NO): NO